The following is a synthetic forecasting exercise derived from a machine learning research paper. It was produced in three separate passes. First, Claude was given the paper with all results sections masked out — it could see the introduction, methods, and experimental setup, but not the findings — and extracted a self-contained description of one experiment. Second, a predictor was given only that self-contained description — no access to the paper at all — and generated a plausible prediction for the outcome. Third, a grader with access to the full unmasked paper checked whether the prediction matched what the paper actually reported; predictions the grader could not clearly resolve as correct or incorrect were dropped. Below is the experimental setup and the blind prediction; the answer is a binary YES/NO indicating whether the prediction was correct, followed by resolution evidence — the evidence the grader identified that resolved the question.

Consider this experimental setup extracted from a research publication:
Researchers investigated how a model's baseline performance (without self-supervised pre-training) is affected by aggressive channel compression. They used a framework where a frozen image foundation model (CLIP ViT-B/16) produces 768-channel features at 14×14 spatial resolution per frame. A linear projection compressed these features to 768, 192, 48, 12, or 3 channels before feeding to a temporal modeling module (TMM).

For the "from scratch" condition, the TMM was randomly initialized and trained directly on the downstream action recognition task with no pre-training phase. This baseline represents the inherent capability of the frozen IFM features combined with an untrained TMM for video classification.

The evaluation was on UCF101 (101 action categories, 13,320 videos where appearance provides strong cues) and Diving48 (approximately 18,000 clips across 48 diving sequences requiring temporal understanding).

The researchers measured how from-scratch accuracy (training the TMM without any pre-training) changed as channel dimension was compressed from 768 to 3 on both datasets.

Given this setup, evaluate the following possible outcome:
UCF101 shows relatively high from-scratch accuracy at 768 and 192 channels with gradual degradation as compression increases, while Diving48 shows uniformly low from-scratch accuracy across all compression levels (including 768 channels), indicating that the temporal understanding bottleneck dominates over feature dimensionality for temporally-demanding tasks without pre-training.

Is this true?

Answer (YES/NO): NO